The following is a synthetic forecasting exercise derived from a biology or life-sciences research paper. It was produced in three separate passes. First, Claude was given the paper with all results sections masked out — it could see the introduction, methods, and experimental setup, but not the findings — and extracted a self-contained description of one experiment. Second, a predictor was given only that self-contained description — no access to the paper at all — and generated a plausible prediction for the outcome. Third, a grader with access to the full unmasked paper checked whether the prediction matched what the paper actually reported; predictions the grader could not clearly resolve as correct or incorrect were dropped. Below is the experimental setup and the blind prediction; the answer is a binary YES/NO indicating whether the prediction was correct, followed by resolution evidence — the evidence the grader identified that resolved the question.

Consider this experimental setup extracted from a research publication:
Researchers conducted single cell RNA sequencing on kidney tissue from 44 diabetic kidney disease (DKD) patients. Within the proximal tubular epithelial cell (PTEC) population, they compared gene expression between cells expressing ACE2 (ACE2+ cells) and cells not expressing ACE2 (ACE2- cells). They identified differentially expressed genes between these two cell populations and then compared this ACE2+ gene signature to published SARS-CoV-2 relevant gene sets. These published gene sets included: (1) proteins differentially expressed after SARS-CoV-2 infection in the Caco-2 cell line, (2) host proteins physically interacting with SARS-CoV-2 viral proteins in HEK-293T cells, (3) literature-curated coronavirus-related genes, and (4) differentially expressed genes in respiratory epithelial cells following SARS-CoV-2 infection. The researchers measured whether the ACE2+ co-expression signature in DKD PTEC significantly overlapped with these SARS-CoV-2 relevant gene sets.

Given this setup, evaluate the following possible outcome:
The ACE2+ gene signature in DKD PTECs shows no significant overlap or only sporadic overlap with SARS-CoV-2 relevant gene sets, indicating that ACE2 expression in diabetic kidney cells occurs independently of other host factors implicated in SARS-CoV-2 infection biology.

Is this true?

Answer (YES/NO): NO